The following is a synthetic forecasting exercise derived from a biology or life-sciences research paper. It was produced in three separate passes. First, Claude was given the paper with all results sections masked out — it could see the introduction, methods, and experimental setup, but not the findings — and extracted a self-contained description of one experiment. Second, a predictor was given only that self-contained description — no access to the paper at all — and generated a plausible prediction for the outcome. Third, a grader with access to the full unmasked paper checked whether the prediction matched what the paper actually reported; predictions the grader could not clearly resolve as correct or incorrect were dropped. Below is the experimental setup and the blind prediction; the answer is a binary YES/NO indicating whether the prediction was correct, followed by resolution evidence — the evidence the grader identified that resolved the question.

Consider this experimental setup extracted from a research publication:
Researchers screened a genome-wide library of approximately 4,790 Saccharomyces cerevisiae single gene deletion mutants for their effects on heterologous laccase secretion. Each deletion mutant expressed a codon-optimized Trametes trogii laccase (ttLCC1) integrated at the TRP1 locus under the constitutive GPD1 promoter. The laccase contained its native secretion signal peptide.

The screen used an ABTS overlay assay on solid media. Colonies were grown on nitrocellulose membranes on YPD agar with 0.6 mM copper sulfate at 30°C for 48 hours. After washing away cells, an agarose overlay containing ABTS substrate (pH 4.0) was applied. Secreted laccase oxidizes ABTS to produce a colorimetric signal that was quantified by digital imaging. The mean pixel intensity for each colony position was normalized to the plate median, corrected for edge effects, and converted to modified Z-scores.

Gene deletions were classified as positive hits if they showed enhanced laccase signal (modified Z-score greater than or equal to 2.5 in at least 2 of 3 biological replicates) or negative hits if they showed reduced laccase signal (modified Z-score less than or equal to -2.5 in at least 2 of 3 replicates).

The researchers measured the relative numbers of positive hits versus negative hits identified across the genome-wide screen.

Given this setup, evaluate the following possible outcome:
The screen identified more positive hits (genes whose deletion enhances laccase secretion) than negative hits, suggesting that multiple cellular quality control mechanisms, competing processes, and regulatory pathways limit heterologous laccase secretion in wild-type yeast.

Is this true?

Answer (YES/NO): NO